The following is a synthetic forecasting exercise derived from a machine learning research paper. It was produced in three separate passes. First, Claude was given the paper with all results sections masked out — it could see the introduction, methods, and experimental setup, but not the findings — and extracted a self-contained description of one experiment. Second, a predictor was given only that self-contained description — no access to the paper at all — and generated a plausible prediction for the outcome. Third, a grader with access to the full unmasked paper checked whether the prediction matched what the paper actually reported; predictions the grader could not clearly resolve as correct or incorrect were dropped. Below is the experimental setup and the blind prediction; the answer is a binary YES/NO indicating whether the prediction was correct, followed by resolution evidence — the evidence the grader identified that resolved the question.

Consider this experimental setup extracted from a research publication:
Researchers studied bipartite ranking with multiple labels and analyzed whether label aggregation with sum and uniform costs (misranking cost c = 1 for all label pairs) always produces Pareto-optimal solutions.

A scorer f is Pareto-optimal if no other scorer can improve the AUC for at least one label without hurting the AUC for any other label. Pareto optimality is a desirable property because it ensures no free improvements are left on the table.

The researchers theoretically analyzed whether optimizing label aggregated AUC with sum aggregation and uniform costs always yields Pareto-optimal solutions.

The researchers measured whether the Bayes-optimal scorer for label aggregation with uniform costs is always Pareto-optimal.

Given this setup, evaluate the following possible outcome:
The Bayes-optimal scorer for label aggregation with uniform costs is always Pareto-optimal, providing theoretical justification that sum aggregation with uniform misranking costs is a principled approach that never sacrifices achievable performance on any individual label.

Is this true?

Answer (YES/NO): NO